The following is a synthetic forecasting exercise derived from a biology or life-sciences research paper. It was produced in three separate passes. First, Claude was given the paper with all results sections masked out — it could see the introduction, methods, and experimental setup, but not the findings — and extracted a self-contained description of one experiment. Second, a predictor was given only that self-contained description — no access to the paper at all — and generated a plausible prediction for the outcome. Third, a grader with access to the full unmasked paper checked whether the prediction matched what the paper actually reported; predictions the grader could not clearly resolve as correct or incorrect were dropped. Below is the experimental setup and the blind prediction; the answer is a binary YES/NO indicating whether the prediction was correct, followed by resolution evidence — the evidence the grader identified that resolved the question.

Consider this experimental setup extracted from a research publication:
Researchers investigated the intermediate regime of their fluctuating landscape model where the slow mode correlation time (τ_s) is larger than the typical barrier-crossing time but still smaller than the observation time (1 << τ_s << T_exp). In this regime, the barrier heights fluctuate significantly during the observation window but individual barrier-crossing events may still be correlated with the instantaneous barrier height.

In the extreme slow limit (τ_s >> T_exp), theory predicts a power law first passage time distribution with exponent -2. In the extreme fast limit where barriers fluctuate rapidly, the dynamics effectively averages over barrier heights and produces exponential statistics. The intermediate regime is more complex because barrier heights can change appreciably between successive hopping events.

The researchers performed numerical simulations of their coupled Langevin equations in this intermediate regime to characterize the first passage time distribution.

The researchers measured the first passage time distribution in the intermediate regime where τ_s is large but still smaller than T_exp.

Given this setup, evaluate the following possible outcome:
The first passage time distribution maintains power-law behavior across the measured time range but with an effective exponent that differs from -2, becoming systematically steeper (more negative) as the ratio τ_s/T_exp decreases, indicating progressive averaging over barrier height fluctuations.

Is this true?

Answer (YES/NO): NO